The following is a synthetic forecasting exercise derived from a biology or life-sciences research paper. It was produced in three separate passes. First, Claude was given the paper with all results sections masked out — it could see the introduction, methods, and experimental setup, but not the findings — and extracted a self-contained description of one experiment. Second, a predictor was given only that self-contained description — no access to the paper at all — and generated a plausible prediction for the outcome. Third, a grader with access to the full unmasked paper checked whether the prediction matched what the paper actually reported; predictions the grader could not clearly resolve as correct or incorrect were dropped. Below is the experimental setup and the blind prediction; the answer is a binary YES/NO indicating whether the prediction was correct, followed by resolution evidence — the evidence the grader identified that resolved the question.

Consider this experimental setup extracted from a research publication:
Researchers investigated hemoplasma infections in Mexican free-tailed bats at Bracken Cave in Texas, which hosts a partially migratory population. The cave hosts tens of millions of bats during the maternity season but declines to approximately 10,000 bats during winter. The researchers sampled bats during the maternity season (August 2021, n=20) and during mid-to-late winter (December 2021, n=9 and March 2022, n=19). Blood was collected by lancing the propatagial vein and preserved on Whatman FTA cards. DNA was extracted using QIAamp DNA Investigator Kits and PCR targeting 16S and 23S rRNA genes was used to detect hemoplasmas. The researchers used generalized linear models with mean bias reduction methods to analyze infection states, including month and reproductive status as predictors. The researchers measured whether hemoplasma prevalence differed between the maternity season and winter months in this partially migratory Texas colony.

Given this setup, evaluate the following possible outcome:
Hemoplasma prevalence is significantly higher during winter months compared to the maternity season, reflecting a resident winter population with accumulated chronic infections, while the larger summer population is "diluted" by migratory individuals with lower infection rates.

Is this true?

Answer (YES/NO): NO